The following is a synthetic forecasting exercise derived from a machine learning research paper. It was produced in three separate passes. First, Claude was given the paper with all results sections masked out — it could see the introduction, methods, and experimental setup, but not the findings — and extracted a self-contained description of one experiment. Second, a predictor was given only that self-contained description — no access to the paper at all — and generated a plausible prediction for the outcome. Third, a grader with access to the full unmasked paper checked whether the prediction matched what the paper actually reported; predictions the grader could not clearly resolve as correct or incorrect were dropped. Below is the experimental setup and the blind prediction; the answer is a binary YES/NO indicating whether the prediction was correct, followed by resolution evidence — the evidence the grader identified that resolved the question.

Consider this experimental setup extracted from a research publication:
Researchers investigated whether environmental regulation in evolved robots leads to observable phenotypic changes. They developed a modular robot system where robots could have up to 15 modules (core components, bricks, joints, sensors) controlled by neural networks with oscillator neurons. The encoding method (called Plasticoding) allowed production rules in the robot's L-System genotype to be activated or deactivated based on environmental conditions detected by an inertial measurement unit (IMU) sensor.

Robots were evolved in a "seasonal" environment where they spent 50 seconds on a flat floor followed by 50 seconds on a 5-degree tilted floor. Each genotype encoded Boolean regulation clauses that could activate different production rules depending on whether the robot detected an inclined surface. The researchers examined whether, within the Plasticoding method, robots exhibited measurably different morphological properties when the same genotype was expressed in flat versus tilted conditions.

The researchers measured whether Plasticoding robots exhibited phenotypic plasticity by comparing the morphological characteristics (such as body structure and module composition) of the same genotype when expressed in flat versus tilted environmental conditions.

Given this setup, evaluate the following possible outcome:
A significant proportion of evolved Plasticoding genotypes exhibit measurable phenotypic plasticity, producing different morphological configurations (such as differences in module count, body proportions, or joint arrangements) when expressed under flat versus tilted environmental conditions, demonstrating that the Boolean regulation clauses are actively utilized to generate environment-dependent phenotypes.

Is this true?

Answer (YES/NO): YES